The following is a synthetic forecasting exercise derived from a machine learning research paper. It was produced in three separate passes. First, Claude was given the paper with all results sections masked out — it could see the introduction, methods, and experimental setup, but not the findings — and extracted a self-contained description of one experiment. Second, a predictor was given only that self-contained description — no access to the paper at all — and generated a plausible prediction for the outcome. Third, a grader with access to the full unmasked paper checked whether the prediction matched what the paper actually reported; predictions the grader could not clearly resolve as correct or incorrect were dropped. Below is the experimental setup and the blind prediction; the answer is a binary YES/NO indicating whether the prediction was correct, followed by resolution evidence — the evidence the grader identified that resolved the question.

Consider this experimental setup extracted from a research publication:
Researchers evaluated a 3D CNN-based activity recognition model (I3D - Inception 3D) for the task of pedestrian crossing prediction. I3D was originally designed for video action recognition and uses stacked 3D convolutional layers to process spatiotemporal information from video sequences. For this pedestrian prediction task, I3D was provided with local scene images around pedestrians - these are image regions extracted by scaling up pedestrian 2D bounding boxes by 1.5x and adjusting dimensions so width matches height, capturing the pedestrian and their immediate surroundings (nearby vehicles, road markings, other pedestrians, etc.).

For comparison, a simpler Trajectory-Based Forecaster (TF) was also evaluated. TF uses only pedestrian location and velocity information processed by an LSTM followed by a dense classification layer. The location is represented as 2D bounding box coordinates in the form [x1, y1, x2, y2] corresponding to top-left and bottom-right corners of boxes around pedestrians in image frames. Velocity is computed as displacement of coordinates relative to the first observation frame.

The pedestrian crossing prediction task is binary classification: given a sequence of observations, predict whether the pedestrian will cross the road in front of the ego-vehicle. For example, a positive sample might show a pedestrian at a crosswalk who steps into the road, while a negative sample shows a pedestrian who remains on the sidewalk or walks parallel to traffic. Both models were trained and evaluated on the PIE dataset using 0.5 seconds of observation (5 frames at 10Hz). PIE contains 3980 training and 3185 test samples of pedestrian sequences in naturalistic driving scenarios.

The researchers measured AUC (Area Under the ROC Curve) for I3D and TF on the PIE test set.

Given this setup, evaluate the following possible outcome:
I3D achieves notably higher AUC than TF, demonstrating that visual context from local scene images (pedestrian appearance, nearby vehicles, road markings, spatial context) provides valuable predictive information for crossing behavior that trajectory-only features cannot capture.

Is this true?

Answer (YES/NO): NO